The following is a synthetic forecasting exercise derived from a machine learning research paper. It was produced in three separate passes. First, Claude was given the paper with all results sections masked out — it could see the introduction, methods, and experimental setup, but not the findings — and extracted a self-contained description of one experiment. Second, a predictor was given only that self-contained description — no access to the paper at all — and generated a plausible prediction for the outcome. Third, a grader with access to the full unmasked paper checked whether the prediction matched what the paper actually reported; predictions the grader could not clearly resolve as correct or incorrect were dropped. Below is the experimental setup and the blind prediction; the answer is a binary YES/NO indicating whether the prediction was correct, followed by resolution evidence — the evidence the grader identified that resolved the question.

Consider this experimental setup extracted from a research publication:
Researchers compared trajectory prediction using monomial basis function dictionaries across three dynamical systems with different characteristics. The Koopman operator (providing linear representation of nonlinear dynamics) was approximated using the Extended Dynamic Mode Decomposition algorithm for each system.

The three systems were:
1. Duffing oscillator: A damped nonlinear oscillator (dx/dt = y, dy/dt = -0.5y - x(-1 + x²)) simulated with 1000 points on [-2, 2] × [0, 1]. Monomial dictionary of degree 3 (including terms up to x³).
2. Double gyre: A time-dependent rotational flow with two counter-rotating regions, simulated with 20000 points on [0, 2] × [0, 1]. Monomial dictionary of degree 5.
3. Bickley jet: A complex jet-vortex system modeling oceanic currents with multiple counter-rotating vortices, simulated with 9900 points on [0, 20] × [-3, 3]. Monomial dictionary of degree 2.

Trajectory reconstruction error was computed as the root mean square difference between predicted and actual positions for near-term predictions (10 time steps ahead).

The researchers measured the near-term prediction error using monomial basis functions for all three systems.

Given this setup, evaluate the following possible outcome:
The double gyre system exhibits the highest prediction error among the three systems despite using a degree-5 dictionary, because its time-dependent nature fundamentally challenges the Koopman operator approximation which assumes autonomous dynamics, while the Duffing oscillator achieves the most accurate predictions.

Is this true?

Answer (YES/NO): NO